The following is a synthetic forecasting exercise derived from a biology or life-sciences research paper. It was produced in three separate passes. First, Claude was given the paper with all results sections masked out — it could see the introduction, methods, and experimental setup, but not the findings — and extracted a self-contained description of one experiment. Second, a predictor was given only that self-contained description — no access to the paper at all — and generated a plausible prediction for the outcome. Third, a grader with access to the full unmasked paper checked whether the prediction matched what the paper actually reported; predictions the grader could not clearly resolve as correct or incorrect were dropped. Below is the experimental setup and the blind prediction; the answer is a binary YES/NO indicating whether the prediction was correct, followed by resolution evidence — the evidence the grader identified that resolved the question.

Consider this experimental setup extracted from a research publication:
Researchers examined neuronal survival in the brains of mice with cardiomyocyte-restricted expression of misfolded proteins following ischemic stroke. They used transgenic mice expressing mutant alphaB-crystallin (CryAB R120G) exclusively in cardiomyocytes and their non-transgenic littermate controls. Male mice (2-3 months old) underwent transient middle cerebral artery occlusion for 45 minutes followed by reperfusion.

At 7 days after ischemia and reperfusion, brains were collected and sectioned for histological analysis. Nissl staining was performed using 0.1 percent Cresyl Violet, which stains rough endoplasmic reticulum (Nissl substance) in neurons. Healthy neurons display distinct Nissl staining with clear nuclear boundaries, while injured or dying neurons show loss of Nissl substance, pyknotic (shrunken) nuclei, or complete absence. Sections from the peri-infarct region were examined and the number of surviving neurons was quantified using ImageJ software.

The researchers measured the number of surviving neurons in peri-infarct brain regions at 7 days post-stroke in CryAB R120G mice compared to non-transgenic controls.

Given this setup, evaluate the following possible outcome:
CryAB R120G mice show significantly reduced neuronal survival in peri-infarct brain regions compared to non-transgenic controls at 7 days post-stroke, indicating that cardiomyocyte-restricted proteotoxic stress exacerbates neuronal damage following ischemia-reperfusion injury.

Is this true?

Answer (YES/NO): YES